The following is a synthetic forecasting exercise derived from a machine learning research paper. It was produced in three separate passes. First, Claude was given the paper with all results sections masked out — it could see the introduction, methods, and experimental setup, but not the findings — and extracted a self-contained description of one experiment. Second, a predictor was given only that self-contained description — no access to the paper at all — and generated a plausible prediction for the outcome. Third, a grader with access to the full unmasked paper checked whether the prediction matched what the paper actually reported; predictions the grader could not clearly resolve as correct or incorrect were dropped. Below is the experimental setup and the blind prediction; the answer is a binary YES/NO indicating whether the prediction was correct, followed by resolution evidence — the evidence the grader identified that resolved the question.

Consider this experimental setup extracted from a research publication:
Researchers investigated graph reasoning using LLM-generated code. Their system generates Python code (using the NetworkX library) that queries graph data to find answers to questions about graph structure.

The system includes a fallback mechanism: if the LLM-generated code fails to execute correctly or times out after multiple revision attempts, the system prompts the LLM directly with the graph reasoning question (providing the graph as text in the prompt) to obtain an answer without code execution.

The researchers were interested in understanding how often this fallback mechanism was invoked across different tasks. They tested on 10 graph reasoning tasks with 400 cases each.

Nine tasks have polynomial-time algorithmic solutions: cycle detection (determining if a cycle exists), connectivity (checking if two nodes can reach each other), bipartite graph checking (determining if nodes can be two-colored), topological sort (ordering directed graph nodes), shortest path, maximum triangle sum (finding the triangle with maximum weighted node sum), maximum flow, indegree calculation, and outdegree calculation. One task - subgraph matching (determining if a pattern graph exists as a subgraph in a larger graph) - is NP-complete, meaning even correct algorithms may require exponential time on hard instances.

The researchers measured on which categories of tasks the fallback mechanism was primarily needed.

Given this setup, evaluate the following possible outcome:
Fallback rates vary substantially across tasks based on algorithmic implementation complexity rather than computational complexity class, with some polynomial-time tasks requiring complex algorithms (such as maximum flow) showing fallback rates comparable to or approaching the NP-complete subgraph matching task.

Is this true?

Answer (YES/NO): NO